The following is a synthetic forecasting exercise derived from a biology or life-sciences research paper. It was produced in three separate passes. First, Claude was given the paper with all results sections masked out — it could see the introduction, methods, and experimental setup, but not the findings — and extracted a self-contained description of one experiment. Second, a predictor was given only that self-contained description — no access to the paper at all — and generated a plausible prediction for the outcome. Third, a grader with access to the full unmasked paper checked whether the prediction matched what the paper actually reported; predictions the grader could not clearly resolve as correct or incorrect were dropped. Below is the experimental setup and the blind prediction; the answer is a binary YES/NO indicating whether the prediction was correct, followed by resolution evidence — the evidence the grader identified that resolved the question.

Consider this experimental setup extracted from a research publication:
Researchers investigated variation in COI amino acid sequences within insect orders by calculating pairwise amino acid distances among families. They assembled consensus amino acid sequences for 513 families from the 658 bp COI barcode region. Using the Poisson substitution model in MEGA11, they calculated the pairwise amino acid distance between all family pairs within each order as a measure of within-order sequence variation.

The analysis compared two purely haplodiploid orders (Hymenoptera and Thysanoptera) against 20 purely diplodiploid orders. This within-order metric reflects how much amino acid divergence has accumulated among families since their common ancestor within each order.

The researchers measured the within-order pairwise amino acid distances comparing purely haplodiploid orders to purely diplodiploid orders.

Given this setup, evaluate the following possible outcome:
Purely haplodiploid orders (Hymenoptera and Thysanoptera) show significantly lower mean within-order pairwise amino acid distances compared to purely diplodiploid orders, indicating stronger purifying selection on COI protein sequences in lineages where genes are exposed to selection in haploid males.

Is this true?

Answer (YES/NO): NO